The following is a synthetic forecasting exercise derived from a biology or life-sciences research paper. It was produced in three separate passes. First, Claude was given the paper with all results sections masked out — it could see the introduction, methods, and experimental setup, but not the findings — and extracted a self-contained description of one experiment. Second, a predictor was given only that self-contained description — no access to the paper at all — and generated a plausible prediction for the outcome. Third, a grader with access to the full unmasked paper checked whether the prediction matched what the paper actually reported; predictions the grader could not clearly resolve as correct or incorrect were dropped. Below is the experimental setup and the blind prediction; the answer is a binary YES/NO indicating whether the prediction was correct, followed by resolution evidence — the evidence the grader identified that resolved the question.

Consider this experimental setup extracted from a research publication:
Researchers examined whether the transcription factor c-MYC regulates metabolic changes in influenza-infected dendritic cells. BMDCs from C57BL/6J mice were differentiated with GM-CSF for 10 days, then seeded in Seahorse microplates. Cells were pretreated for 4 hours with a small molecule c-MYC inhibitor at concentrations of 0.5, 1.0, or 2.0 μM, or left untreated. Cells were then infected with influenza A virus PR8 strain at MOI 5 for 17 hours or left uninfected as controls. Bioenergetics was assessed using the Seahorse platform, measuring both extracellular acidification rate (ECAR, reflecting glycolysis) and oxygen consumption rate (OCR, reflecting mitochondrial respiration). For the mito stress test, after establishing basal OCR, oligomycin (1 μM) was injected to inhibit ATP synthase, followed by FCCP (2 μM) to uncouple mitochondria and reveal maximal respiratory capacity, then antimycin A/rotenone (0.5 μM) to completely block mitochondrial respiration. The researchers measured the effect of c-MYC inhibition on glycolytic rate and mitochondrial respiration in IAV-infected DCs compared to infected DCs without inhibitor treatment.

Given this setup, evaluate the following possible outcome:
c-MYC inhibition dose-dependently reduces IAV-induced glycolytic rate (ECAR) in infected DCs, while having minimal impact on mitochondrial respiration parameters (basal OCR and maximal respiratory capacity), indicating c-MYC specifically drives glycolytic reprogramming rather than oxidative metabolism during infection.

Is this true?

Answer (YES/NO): NO